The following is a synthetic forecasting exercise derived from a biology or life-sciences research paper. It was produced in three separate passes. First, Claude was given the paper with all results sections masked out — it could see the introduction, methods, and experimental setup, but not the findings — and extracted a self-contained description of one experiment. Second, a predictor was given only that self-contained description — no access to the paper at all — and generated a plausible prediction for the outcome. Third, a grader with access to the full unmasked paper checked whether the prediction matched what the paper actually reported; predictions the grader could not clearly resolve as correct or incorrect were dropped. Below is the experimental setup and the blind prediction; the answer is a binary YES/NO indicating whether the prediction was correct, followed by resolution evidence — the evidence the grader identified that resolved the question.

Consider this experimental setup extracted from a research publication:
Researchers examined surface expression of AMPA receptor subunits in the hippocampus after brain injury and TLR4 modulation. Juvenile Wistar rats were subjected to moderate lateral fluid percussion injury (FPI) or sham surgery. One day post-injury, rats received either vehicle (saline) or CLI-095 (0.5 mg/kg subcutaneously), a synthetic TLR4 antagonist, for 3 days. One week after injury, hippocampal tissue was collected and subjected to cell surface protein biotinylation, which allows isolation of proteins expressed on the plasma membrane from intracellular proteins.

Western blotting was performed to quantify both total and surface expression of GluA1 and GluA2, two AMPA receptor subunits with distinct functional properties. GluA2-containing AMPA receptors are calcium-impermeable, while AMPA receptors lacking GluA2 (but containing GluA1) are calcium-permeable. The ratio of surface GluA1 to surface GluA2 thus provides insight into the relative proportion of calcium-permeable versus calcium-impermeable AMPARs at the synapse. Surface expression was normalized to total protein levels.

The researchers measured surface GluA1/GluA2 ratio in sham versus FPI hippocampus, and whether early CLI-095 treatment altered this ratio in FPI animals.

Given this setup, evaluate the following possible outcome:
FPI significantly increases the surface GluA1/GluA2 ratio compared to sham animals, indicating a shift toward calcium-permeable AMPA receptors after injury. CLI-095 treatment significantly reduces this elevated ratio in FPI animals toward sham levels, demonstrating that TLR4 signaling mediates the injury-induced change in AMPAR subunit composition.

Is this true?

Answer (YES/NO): NO